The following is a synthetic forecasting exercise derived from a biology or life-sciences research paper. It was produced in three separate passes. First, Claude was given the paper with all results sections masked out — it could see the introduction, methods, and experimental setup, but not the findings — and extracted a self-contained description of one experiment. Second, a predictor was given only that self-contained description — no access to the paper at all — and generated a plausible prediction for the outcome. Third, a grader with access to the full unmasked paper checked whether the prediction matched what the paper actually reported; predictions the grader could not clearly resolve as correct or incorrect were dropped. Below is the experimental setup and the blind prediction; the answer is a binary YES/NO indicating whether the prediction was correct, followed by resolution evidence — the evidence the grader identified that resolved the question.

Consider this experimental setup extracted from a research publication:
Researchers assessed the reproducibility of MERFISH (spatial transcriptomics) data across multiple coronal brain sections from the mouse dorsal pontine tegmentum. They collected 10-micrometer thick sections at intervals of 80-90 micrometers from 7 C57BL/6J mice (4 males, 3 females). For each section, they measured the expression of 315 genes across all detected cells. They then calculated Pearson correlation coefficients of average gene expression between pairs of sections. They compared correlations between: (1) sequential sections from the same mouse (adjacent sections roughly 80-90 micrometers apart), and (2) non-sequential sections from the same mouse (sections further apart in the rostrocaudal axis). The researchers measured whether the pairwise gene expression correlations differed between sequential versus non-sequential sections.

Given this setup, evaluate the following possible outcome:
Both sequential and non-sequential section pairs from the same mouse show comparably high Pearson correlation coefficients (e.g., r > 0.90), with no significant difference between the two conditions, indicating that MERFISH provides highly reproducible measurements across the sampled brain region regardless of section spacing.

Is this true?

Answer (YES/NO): NO